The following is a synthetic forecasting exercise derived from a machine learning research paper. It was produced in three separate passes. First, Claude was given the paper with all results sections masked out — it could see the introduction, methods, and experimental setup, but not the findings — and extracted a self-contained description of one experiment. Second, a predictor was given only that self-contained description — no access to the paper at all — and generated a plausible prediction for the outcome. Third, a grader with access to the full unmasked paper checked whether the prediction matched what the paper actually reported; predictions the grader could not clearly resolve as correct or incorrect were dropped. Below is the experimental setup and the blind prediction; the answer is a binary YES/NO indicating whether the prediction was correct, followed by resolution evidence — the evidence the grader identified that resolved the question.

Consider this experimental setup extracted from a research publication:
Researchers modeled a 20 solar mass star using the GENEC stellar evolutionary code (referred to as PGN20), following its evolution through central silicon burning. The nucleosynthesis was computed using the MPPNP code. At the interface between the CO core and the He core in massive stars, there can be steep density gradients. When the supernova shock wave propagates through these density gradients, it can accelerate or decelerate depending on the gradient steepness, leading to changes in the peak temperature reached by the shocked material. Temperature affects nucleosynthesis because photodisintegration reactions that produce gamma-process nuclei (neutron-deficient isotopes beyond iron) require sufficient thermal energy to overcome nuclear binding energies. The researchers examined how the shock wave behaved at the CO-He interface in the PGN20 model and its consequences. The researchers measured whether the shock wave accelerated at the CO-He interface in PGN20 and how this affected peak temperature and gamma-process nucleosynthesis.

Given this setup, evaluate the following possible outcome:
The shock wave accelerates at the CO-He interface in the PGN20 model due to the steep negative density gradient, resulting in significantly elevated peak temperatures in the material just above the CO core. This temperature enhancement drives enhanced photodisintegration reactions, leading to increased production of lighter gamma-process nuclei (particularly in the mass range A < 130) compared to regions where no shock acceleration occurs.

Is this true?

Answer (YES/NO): NO